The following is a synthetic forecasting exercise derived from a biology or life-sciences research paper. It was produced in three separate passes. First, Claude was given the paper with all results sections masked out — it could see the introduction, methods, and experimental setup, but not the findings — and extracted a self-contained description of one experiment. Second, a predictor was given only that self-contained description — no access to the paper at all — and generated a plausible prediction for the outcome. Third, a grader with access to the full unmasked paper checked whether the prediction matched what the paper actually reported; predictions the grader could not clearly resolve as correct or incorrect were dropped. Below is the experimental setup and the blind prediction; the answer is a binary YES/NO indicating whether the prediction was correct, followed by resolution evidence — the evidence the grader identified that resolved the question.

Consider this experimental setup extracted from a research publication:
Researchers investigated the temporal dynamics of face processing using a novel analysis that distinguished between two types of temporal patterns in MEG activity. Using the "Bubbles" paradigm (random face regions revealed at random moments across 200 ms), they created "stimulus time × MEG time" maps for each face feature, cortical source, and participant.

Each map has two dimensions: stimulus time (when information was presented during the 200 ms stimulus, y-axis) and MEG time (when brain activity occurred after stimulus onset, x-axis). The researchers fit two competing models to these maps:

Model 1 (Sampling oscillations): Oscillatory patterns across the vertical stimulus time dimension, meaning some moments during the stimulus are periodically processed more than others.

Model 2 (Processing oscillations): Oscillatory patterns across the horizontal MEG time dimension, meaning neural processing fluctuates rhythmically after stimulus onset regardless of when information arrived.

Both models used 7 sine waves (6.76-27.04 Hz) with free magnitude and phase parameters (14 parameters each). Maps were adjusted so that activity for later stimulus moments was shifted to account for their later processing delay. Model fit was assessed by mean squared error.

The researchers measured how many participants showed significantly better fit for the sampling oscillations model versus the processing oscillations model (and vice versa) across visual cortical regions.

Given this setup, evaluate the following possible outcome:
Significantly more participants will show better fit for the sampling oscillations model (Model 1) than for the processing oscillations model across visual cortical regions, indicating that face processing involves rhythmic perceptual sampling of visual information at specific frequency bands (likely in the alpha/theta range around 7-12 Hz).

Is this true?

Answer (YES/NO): YES